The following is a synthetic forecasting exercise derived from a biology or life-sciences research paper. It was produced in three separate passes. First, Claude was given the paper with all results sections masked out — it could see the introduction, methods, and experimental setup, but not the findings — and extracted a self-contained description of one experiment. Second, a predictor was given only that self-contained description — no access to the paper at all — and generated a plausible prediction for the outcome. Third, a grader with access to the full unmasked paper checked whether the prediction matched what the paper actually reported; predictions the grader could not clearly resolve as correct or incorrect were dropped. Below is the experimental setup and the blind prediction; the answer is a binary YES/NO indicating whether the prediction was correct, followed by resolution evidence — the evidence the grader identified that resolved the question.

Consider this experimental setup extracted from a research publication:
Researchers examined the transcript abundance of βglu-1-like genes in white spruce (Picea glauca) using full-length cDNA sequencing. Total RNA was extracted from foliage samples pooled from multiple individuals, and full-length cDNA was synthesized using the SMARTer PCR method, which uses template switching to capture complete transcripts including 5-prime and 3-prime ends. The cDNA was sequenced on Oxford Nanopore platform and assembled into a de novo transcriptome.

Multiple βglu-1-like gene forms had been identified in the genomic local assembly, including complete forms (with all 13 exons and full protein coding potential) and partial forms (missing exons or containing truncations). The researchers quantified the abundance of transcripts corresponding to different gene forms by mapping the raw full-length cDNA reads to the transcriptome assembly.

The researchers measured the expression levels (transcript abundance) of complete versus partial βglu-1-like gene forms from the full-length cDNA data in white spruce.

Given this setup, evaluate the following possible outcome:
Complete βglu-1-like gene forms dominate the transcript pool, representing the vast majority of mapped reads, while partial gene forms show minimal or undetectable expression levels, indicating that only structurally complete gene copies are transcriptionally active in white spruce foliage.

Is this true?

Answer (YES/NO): NO